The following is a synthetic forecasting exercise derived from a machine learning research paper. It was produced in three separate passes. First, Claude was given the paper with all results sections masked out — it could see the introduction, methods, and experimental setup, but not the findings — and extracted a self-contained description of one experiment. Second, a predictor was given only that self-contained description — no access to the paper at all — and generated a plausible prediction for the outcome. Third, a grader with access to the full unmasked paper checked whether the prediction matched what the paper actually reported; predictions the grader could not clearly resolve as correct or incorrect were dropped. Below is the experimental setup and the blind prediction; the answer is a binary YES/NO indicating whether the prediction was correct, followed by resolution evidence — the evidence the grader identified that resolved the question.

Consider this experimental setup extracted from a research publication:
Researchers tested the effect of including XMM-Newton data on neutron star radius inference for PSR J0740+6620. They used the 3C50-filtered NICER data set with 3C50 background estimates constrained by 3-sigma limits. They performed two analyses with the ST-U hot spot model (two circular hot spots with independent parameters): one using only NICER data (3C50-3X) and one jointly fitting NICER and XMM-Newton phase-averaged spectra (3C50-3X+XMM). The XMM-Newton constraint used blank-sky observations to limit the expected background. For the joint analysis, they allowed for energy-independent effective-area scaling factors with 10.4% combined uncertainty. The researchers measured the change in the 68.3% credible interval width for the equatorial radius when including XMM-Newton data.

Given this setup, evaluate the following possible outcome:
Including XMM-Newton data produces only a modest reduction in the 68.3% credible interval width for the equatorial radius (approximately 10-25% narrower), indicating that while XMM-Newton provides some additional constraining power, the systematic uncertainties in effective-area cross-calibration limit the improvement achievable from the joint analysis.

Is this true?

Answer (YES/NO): YES